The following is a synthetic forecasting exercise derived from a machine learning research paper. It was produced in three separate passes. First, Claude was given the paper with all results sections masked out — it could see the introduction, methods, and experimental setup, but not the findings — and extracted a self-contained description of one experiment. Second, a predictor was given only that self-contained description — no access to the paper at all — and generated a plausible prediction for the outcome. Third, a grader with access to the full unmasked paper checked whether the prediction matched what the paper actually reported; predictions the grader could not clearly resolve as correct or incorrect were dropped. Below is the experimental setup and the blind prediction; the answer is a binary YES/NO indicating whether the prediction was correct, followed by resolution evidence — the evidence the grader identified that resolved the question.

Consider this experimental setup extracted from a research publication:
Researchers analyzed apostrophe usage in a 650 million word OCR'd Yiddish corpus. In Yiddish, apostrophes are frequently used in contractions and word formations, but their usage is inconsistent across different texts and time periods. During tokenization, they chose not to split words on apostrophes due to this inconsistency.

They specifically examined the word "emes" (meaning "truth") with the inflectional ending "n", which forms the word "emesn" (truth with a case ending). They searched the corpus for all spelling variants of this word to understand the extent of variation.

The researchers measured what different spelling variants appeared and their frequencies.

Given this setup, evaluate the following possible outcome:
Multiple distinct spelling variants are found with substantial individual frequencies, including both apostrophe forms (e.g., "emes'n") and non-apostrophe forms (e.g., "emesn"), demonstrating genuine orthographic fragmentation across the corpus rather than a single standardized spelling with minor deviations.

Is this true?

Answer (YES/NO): YES